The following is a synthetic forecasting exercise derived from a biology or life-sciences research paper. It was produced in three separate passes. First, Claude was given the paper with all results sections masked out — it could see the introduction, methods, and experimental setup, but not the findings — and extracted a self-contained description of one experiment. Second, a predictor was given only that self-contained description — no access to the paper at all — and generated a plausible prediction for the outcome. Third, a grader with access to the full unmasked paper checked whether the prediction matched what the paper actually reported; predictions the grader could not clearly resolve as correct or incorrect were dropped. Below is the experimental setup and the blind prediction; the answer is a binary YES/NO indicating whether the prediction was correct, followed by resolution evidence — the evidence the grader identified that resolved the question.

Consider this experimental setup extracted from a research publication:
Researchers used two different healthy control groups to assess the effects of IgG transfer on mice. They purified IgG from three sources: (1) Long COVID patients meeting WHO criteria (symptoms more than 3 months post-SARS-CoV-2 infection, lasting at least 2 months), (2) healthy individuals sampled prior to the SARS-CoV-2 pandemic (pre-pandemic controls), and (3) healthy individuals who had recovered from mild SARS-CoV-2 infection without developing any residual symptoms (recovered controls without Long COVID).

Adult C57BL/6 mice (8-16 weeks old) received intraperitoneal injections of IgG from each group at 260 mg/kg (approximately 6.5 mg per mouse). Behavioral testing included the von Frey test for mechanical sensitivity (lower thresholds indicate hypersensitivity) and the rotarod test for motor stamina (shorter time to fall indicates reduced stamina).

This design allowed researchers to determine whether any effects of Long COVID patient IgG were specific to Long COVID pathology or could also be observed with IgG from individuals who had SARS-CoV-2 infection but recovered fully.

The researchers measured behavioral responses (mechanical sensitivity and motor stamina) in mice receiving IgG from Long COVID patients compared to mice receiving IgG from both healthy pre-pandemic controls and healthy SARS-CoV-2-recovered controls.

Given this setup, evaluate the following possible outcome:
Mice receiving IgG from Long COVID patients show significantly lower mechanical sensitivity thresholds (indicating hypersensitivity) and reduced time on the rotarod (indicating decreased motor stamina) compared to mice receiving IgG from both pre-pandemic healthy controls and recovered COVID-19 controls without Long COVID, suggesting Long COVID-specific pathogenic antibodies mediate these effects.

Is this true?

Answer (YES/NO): NO